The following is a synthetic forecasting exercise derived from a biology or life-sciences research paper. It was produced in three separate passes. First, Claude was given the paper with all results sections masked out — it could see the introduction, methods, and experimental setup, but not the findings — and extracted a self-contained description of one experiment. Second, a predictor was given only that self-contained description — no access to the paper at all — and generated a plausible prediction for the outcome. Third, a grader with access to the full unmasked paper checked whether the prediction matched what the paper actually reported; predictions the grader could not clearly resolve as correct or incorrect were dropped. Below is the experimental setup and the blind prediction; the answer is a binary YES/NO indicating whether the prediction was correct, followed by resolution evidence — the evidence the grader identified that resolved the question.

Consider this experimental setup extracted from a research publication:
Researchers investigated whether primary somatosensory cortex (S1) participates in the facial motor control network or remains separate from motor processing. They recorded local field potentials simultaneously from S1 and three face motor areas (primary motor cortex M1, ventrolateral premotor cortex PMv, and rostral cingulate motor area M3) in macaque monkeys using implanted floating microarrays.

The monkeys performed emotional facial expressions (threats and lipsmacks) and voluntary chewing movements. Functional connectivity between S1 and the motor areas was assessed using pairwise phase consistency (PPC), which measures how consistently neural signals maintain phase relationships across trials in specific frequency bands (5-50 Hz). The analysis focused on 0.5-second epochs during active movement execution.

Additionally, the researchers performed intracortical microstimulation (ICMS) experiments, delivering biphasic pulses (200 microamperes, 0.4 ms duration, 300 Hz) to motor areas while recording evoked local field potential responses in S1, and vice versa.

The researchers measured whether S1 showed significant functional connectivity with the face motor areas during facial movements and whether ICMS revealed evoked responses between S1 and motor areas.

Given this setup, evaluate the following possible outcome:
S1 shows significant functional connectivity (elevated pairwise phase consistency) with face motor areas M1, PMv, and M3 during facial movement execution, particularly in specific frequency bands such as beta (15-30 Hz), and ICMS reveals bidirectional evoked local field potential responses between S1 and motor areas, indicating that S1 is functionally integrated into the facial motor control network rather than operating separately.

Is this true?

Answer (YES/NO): YES